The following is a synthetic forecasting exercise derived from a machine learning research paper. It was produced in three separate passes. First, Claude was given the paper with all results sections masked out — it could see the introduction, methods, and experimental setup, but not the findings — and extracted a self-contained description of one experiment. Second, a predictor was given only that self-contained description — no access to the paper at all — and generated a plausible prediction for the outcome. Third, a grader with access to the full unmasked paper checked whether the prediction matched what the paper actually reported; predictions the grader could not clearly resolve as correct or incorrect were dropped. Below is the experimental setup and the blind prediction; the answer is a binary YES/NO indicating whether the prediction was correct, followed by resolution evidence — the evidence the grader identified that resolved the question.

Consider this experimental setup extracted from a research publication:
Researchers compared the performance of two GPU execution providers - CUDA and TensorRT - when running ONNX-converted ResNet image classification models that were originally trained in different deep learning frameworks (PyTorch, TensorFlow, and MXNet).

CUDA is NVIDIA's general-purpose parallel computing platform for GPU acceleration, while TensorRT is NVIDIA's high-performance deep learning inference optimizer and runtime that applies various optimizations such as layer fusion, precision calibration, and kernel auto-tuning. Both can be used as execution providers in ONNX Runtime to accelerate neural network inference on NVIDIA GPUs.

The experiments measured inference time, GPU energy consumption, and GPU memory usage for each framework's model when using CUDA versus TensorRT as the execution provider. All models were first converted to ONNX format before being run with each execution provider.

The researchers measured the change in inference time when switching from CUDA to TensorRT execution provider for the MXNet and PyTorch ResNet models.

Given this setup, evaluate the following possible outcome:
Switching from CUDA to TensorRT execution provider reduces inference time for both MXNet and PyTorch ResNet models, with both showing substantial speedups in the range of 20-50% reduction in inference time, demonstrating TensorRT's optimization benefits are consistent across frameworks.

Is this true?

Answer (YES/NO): YES